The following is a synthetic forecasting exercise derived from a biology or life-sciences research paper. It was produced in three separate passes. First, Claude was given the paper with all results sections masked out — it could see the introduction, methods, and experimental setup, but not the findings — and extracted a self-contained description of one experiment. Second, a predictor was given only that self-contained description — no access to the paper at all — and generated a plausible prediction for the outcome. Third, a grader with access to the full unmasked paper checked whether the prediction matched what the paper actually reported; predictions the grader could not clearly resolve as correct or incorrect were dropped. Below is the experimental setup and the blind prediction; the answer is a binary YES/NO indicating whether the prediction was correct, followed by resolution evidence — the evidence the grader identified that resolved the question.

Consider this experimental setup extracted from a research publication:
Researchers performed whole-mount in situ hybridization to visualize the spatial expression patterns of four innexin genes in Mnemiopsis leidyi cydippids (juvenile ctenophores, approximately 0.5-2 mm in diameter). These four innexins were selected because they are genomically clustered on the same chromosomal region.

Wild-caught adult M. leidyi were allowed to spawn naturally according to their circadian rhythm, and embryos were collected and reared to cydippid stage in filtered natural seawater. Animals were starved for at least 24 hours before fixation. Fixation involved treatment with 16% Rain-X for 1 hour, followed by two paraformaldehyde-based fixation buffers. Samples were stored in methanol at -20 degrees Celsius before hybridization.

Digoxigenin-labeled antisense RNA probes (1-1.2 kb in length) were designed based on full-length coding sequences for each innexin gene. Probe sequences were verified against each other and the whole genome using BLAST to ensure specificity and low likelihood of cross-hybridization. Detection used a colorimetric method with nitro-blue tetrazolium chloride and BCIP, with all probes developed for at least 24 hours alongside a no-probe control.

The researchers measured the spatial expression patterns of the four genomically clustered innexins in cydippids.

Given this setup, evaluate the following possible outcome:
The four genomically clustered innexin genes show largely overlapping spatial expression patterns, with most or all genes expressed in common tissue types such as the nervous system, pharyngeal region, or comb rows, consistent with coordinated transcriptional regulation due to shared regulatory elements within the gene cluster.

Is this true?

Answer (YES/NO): NO